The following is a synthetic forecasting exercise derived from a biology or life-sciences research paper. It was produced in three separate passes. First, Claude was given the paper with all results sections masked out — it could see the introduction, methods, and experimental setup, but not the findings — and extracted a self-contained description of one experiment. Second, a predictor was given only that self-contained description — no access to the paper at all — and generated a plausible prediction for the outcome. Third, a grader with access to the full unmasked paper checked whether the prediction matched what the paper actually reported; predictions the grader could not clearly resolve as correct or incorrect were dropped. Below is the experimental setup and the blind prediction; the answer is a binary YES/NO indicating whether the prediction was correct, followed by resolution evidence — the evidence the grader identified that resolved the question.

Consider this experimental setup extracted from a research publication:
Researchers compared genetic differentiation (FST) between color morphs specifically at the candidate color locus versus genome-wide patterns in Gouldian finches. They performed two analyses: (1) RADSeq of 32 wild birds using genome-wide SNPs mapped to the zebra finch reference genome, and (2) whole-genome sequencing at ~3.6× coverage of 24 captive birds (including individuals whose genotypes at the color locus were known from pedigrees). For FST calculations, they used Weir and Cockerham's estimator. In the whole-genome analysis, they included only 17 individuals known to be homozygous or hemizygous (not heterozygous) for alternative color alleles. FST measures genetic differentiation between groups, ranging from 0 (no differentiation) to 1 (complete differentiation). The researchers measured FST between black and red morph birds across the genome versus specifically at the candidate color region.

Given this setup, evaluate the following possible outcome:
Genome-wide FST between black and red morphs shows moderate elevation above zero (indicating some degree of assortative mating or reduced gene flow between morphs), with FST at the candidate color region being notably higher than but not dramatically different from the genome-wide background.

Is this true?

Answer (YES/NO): NO